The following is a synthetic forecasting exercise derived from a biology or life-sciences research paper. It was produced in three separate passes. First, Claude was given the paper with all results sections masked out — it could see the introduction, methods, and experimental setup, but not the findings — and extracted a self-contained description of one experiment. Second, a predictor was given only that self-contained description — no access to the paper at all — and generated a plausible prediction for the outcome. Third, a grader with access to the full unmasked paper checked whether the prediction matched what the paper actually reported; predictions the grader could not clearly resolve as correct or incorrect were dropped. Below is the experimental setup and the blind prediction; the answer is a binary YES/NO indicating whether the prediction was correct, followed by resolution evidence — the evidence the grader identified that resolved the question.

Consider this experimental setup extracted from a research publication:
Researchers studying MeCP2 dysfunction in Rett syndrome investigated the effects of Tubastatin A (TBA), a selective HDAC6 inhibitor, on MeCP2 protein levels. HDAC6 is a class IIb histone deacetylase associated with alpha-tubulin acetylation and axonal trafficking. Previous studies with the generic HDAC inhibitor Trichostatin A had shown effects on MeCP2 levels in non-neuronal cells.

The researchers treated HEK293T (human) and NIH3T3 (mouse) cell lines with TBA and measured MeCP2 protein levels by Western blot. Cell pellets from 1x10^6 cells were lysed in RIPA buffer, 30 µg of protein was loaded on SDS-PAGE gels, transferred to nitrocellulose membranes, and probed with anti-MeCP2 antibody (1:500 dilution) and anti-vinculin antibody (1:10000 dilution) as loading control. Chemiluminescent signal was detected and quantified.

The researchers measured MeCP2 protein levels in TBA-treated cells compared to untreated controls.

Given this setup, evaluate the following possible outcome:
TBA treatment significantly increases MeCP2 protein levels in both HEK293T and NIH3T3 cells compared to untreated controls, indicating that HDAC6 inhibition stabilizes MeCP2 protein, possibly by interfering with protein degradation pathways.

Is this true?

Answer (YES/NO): NO